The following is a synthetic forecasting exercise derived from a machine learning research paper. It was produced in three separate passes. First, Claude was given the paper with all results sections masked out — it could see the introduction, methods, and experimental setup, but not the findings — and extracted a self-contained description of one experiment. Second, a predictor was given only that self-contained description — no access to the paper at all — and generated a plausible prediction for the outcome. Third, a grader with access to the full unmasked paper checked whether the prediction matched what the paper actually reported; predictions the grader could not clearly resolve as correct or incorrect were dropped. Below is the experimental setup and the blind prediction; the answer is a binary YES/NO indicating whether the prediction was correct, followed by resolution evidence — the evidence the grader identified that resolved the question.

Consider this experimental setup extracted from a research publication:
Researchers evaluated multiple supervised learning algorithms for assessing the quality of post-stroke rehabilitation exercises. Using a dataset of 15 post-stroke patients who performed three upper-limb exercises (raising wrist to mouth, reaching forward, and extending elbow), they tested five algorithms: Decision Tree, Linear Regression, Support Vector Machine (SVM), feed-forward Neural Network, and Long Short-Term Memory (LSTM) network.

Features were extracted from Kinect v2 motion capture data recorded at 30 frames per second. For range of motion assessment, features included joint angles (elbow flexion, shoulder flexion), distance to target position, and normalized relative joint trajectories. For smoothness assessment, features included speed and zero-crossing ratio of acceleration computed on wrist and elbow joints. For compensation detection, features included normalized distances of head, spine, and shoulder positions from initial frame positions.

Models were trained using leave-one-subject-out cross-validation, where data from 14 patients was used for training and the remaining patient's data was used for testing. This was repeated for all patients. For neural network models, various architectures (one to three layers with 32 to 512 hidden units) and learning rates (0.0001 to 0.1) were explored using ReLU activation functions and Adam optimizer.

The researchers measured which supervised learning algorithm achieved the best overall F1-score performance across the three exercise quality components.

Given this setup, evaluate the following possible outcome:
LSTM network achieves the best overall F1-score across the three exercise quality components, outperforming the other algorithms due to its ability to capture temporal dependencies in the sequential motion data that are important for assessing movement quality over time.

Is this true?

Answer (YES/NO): NO